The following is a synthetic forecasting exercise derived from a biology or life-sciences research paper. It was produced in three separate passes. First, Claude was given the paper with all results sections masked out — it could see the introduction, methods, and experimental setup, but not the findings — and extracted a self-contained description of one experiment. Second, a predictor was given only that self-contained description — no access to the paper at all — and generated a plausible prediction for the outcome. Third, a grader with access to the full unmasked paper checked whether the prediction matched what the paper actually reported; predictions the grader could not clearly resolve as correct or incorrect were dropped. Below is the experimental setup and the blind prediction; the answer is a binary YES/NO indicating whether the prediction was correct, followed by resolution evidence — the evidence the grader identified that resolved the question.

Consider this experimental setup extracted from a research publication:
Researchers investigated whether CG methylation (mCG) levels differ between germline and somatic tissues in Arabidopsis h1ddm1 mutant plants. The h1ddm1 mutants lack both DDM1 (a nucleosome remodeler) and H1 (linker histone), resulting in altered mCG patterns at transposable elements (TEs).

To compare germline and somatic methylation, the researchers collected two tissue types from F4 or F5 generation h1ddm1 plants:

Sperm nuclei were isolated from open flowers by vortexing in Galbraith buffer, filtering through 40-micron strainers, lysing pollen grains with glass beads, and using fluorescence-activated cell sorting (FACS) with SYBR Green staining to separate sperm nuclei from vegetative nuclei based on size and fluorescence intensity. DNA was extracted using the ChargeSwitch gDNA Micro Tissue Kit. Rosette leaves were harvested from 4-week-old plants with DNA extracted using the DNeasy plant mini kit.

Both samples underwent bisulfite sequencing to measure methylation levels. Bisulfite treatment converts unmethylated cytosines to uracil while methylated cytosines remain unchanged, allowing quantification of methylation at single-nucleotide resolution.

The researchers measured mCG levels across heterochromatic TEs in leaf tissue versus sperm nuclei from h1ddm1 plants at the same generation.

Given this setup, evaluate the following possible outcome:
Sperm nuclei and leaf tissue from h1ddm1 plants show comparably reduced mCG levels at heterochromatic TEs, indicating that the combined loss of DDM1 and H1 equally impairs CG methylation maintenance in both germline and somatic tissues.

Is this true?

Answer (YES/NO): YES